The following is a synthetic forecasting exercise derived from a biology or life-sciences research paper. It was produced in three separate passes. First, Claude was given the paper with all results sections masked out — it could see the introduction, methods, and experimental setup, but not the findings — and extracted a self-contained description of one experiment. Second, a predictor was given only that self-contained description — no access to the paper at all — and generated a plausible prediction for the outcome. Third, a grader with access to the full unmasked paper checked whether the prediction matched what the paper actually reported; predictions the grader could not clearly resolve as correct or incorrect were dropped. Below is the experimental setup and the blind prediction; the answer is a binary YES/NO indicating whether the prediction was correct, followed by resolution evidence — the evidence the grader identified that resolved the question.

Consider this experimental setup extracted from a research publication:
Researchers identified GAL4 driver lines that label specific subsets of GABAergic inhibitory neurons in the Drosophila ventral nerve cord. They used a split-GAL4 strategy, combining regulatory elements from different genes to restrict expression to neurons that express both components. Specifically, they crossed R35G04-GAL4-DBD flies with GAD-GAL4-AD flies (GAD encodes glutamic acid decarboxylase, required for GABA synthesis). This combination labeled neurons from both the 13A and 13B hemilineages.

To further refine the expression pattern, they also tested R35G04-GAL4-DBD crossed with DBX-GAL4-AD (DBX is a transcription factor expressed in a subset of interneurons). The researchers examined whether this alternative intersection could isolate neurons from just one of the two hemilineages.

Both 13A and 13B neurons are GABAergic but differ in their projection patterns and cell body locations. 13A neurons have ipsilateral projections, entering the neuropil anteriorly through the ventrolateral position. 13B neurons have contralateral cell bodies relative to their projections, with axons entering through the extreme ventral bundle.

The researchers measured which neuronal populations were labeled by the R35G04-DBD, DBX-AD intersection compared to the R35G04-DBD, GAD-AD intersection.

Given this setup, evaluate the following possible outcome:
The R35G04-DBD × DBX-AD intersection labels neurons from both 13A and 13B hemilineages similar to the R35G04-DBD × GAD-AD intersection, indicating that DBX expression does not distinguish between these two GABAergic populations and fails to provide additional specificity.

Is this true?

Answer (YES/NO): NO